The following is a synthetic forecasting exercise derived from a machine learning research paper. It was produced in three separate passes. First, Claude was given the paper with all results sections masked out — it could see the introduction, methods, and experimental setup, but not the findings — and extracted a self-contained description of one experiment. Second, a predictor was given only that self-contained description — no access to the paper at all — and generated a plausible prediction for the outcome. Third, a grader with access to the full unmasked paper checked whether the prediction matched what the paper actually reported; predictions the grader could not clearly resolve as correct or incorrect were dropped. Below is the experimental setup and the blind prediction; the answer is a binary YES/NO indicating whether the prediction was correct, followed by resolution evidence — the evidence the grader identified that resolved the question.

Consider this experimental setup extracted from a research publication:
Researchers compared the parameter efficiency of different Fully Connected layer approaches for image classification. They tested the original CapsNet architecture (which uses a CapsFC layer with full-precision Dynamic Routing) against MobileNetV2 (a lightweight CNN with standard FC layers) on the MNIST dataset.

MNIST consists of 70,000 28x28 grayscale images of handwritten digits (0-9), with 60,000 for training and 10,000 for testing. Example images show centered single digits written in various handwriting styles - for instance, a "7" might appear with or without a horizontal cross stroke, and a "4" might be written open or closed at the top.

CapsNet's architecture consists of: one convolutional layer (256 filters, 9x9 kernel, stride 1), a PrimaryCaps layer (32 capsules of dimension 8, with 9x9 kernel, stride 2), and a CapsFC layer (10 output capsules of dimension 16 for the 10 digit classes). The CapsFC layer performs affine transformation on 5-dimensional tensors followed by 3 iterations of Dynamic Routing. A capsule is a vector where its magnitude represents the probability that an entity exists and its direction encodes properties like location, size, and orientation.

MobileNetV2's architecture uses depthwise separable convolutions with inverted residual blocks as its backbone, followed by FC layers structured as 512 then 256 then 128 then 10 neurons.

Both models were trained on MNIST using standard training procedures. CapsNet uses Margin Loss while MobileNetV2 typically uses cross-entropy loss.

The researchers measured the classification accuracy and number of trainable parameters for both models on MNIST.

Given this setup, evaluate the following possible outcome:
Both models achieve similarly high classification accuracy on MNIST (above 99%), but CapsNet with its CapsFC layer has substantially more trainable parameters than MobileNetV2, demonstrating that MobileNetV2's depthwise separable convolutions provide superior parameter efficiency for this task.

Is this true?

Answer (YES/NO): YES